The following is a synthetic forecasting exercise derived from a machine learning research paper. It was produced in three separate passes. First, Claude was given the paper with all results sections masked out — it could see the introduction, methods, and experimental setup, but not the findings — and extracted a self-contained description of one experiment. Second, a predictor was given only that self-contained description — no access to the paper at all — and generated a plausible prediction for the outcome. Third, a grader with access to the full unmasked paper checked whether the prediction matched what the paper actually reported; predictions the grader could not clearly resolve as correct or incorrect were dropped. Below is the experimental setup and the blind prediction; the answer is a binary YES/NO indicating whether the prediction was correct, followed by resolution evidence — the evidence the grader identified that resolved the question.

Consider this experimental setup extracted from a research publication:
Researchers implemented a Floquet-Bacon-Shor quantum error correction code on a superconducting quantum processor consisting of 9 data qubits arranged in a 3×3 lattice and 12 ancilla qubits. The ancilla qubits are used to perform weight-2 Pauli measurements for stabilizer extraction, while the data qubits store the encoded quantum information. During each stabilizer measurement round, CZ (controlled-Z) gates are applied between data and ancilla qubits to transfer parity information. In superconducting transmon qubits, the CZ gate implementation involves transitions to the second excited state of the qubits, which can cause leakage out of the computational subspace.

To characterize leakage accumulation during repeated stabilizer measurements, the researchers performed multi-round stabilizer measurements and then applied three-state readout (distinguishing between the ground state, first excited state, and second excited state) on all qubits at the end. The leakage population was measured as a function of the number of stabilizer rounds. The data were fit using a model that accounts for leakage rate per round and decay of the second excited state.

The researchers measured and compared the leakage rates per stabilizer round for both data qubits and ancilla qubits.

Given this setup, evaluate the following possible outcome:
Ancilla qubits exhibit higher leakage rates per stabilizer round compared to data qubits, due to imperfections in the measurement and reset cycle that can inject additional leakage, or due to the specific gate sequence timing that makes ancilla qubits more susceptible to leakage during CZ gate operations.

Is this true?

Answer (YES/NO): NO